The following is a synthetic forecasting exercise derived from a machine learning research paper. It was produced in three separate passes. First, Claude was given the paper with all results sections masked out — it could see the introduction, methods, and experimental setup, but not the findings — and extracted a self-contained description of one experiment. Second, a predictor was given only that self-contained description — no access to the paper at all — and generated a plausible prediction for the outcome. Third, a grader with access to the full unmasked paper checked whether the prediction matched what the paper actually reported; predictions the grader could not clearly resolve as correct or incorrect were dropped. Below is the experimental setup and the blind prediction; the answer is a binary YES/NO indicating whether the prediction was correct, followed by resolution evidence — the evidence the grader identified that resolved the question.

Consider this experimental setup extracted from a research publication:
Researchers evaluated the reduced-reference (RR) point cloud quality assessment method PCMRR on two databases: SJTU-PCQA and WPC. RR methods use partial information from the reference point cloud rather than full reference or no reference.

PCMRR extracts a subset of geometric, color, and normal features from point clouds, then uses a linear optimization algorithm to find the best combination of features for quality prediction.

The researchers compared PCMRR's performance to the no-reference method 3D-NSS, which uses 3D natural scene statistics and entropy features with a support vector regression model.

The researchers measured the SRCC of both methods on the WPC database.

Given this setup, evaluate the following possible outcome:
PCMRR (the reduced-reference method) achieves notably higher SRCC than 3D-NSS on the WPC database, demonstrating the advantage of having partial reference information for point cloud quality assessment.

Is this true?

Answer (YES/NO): NO